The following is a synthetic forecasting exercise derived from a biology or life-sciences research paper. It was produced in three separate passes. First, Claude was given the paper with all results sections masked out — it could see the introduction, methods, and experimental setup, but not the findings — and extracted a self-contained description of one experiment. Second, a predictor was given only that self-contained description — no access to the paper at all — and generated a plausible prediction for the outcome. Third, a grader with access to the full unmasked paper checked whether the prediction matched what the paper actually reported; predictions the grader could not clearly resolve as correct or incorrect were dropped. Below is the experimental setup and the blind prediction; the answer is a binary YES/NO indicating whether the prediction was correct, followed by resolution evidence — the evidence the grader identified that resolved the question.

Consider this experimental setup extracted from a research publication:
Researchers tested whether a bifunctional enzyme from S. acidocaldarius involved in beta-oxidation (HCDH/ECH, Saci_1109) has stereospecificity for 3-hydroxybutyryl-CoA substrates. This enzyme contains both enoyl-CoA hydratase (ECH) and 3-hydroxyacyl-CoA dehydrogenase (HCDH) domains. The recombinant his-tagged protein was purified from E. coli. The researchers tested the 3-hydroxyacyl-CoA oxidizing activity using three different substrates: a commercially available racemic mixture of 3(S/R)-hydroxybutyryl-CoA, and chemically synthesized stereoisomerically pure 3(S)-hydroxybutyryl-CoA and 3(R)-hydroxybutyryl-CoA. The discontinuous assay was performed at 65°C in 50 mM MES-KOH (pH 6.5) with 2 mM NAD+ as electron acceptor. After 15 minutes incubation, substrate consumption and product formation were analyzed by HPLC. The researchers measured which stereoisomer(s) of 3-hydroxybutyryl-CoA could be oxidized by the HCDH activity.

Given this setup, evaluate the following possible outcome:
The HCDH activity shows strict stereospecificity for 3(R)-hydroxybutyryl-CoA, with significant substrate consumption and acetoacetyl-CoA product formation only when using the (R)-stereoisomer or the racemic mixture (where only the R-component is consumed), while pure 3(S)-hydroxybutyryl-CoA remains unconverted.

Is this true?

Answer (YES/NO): NO